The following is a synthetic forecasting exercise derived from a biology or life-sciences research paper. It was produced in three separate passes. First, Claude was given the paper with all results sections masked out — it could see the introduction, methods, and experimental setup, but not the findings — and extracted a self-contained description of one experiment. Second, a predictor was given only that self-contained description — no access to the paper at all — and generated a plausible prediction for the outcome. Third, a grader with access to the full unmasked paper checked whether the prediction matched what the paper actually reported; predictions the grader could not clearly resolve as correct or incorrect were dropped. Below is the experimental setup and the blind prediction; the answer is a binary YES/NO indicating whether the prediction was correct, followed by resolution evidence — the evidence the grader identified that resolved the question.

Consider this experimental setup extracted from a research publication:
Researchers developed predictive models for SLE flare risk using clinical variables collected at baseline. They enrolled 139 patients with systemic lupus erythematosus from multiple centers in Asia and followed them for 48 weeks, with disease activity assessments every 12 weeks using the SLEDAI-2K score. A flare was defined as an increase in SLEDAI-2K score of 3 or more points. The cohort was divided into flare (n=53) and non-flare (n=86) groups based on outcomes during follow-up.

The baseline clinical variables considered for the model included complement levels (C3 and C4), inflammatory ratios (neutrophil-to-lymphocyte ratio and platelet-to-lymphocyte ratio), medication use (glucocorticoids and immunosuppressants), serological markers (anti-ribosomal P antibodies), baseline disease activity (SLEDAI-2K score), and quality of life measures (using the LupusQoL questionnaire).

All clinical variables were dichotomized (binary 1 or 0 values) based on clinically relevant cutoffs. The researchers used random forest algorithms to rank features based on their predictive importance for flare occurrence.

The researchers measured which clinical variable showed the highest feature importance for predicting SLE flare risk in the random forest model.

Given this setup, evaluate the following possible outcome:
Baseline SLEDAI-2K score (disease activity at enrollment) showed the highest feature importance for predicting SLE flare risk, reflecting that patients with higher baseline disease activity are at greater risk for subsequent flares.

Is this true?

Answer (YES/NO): NO